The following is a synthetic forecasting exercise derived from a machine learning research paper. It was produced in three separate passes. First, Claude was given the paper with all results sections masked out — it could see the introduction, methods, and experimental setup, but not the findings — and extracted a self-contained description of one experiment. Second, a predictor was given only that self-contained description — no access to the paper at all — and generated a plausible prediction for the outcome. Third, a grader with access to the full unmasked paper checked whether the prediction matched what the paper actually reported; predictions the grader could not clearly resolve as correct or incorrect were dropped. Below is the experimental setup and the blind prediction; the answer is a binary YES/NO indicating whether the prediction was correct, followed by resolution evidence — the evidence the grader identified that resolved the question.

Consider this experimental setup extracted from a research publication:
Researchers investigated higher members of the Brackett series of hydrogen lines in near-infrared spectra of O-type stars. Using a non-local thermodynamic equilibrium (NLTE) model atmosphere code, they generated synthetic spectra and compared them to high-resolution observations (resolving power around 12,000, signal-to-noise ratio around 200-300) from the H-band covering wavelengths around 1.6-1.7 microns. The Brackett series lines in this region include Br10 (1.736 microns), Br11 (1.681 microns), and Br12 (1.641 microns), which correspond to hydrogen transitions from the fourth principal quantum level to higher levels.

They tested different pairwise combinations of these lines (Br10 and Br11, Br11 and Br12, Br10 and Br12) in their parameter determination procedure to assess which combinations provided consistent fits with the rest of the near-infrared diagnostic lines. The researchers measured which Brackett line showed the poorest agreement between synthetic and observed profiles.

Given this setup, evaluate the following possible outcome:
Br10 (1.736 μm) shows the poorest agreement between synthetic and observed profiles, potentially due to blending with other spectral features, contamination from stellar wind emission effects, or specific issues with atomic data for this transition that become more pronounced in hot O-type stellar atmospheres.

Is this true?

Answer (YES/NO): NO